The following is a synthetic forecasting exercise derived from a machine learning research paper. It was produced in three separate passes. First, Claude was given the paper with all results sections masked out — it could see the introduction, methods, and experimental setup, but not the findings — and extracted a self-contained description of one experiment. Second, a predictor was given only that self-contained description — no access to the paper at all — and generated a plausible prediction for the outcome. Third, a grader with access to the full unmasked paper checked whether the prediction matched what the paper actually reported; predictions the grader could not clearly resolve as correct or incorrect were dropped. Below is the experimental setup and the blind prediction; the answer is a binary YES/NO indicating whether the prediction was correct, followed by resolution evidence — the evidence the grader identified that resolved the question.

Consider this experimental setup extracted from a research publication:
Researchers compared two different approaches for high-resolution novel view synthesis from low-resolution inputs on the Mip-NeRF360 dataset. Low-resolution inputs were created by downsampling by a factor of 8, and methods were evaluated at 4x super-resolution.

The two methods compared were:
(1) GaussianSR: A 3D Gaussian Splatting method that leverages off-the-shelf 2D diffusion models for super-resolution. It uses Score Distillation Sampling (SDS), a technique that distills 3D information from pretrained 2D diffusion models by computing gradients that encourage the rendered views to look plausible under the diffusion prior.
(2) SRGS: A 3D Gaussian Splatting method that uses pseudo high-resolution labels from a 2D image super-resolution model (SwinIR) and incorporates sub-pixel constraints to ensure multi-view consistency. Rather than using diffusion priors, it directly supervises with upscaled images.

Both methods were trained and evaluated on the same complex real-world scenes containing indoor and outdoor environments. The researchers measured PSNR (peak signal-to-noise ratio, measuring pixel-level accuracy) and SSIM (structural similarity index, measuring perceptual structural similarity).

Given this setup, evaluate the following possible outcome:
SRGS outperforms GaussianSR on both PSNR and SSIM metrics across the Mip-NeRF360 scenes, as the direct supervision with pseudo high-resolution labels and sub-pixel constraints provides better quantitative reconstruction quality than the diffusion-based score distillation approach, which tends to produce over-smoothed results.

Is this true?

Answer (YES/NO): NO